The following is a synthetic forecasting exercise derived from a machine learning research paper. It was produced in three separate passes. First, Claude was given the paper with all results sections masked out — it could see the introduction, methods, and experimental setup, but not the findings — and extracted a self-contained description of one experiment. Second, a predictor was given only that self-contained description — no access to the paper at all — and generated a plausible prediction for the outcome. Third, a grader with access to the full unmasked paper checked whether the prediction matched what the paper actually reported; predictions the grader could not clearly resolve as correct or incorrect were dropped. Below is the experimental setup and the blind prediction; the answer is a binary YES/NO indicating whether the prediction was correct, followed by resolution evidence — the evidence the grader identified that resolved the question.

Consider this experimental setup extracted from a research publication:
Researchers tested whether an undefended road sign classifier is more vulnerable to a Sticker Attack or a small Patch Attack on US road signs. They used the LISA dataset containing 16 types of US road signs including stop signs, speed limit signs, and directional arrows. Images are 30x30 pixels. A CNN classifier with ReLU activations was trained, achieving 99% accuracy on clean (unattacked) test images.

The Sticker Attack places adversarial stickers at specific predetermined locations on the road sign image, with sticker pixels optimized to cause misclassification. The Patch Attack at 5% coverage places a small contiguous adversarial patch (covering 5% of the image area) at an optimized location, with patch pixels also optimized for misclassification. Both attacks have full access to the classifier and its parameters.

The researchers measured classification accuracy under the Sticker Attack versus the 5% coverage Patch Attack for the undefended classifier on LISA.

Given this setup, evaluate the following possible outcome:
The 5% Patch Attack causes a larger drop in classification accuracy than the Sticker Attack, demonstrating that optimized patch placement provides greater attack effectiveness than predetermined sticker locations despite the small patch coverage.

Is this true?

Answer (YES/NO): NO